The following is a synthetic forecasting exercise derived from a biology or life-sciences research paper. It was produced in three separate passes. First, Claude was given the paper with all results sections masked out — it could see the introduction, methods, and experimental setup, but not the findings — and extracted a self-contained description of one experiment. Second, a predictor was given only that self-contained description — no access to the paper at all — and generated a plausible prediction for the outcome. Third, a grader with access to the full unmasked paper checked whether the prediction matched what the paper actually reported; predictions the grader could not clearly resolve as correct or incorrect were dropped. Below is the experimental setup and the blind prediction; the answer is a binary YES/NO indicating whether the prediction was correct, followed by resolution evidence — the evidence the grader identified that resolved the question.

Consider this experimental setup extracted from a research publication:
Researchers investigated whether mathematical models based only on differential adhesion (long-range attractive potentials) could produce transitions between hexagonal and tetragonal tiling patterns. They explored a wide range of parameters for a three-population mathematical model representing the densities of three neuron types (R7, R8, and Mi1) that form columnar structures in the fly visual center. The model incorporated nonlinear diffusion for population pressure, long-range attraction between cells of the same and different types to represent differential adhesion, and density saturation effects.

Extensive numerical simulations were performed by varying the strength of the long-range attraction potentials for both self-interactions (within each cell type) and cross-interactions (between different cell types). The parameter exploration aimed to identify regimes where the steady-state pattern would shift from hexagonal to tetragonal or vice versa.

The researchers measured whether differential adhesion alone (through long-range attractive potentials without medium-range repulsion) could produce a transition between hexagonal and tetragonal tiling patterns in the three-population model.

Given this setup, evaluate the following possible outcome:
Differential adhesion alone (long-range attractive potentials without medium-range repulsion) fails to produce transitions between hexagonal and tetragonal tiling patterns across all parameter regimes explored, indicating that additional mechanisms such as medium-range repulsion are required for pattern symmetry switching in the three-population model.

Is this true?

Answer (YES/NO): YES